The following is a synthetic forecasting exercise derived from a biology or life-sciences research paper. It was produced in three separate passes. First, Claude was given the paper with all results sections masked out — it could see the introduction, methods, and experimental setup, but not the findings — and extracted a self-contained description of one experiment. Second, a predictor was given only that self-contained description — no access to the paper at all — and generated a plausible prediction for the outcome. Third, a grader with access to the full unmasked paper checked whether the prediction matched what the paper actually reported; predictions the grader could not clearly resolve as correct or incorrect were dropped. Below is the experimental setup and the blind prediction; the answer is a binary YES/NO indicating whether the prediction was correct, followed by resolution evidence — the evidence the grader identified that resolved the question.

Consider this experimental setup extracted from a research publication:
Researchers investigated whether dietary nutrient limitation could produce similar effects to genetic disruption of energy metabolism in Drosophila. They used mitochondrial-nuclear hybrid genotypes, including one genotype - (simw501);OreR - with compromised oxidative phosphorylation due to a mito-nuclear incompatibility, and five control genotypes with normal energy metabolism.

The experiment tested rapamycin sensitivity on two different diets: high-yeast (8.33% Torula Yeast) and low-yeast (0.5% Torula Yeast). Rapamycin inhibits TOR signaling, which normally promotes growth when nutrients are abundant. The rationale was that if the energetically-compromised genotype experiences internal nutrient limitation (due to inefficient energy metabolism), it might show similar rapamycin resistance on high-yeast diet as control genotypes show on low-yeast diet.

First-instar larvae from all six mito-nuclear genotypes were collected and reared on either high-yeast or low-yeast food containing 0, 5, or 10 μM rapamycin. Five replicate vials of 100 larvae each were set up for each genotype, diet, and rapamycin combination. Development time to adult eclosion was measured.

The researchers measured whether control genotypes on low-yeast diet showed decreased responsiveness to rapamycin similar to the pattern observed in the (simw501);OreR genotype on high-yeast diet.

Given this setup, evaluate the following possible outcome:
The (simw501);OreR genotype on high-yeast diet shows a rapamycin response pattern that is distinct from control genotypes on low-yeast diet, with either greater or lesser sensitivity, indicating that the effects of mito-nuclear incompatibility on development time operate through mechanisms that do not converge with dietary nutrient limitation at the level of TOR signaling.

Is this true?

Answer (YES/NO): NO